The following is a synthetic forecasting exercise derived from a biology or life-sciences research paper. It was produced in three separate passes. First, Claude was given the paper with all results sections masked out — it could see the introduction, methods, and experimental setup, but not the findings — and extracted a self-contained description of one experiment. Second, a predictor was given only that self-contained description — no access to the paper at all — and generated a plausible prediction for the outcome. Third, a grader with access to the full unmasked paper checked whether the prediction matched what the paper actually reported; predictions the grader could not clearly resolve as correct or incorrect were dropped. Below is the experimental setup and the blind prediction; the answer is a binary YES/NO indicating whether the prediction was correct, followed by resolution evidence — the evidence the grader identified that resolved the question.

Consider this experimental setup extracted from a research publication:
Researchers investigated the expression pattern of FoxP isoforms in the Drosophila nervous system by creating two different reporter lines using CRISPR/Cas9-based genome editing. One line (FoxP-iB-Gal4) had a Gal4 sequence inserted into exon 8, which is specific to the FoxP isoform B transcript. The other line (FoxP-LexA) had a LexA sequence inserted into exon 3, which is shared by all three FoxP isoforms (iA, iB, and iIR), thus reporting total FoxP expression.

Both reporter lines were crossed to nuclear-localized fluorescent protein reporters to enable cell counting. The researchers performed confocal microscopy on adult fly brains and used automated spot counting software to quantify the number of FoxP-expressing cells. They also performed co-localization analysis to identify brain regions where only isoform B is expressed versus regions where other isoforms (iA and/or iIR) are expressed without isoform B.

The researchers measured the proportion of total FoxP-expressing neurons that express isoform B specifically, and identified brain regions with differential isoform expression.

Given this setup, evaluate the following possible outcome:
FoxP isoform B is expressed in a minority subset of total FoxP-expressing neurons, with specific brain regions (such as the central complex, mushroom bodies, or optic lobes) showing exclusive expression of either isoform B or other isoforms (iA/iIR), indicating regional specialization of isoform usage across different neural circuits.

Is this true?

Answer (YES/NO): NO